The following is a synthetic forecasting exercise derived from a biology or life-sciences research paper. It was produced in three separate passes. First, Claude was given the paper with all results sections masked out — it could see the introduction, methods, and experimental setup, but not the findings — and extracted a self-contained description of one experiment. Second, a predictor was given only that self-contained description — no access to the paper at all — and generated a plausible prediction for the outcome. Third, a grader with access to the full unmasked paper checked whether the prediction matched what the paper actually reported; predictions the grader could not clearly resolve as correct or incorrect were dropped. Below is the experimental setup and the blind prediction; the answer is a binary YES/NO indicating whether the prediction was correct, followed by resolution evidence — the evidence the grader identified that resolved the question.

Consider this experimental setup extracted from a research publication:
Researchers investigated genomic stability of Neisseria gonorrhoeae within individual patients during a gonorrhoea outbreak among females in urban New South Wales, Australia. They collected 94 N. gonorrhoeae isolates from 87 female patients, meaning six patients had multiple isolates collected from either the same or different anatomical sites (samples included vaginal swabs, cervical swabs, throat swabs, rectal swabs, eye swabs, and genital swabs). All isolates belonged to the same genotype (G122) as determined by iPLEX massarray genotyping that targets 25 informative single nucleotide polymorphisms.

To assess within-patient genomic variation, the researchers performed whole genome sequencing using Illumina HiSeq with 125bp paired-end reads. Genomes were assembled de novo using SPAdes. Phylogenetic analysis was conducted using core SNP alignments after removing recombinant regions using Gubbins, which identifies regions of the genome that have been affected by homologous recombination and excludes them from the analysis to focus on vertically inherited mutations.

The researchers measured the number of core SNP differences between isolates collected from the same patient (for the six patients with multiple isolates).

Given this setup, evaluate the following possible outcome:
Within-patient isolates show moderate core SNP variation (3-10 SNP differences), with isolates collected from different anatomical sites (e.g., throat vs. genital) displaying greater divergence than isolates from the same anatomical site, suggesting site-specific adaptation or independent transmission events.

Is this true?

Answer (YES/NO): NO